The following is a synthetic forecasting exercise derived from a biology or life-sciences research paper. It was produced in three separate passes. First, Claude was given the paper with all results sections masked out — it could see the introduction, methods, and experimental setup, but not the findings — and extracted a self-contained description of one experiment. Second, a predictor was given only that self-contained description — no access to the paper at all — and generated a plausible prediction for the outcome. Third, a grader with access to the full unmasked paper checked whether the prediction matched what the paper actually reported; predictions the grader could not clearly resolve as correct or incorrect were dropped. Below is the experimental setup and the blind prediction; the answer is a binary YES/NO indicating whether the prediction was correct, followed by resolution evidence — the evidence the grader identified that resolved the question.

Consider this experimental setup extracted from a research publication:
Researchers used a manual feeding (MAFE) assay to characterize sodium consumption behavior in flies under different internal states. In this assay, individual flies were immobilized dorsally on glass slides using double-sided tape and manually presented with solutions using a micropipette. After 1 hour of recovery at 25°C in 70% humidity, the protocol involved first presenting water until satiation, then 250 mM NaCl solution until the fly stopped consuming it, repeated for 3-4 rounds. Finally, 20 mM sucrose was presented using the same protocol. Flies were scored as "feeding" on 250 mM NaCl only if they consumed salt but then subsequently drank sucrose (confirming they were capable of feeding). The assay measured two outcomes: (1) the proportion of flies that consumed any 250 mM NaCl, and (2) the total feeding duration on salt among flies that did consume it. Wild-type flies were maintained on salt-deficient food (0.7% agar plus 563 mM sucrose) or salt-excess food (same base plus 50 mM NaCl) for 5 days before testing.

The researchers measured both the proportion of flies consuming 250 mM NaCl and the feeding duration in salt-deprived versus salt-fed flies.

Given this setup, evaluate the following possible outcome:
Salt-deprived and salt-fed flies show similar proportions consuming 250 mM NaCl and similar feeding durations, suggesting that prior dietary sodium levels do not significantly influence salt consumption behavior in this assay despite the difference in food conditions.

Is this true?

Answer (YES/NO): NO